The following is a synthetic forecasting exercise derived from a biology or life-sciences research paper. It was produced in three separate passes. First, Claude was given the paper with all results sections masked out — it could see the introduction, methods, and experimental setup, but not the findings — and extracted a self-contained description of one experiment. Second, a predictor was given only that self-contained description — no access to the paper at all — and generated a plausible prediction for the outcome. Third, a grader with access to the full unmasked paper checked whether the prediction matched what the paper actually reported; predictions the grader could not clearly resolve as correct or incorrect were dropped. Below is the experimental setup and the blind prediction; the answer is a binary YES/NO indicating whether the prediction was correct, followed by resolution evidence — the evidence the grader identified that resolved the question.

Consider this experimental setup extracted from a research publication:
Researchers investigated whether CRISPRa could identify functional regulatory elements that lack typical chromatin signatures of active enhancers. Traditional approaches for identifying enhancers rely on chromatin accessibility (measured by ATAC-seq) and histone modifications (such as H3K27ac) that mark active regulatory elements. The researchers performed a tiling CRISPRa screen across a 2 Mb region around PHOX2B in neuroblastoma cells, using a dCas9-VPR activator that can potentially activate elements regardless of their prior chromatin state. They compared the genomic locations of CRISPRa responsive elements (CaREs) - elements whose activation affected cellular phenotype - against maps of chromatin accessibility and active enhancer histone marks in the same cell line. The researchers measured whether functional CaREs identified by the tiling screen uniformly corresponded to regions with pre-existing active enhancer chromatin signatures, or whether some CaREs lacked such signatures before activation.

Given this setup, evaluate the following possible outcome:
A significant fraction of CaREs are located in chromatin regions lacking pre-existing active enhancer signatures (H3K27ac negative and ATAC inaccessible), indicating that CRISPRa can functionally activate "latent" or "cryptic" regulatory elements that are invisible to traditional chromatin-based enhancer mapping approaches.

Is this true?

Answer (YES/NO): YES